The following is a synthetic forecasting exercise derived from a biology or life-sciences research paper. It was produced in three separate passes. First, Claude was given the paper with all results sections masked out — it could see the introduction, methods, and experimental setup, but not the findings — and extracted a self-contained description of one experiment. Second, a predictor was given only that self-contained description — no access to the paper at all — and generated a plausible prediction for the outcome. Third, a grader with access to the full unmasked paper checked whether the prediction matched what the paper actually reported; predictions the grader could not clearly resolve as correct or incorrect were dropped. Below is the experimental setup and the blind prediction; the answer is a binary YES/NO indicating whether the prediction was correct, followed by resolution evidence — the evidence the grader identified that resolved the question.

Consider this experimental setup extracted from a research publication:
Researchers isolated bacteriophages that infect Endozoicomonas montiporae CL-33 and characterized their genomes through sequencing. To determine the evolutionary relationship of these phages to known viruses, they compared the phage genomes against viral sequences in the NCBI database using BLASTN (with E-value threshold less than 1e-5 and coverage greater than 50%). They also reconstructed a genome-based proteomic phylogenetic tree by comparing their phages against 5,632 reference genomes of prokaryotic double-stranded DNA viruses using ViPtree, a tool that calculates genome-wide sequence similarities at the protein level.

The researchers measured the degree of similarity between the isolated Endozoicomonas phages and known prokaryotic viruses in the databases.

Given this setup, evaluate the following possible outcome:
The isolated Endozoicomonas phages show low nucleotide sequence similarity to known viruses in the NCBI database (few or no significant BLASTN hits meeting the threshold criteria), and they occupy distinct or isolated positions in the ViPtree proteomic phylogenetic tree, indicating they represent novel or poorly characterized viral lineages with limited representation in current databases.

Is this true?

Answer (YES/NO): YES